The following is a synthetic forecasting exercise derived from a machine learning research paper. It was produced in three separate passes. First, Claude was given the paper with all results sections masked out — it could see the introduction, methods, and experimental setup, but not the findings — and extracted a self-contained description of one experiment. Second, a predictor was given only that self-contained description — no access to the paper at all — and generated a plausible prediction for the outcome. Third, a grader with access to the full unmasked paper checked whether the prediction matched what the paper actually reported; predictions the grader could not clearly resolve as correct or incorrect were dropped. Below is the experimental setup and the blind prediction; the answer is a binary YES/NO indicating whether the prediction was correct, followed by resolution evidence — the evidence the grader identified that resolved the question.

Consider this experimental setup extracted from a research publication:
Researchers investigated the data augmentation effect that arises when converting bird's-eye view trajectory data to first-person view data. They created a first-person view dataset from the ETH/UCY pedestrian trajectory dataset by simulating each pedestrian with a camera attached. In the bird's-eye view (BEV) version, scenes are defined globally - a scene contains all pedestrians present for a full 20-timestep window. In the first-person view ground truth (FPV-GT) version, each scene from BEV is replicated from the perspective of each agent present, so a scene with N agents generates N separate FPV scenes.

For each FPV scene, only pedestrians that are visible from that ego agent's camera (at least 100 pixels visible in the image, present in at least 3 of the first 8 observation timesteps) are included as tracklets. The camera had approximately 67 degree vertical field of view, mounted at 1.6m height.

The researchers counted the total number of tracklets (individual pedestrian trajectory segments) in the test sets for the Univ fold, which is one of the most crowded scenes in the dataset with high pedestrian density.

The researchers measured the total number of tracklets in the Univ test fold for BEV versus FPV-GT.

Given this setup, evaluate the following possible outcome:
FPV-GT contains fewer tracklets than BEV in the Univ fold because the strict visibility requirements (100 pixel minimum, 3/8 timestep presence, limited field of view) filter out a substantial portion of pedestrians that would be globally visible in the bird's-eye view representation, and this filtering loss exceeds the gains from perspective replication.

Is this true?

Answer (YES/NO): NO